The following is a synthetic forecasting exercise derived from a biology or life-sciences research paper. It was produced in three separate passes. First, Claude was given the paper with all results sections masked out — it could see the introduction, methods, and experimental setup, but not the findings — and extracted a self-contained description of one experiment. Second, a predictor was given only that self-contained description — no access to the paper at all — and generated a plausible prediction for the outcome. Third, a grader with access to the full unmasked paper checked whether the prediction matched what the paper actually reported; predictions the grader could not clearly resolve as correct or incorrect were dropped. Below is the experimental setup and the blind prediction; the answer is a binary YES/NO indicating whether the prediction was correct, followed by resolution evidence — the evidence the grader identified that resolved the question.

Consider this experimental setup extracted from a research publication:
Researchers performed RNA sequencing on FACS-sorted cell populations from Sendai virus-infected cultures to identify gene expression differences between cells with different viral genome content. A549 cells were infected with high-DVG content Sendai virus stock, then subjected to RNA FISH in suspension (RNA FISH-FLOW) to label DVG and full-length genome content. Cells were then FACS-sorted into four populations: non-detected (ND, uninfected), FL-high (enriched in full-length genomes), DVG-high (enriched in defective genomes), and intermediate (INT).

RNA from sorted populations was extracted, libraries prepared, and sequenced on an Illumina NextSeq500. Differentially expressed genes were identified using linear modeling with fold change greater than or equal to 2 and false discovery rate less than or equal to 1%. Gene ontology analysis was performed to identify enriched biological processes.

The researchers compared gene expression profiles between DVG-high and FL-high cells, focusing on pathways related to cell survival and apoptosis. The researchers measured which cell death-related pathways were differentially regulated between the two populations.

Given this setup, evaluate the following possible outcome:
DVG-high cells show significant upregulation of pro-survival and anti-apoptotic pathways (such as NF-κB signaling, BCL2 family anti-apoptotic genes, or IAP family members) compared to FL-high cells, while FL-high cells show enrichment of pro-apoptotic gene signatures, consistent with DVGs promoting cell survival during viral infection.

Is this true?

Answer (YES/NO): NO